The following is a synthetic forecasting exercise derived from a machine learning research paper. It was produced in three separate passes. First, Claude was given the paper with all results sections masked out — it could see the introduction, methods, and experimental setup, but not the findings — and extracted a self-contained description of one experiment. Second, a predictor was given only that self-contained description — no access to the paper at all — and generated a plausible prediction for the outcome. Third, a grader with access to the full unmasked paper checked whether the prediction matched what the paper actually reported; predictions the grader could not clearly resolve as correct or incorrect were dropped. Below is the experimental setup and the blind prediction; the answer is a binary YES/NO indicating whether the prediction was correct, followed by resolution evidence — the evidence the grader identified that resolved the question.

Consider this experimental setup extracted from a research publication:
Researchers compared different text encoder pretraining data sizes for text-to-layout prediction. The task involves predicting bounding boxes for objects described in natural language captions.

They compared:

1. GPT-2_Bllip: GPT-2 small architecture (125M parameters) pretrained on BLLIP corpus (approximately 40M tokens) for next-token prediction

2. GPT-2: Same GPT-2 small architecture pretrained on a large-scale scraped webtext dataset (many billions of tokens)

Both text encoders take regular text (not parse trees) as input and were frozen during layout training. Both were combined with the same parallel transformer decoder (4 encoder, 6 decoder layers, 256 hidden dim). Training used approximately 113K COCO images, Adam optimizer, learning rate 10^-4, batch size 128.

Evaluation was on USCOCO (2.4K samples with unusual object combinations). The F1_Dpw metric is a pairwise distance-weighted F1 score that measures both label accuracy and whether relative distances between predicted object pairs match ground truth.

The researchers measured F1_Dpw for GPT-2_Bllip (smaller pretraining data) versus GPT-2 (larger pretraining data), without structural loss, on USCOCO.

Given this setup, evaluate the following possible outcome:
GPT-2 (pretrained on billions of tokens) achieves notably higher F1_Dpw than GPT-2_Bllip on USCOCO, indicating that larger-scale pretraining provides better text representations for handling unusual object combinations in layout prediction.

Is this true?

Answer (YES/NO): NO